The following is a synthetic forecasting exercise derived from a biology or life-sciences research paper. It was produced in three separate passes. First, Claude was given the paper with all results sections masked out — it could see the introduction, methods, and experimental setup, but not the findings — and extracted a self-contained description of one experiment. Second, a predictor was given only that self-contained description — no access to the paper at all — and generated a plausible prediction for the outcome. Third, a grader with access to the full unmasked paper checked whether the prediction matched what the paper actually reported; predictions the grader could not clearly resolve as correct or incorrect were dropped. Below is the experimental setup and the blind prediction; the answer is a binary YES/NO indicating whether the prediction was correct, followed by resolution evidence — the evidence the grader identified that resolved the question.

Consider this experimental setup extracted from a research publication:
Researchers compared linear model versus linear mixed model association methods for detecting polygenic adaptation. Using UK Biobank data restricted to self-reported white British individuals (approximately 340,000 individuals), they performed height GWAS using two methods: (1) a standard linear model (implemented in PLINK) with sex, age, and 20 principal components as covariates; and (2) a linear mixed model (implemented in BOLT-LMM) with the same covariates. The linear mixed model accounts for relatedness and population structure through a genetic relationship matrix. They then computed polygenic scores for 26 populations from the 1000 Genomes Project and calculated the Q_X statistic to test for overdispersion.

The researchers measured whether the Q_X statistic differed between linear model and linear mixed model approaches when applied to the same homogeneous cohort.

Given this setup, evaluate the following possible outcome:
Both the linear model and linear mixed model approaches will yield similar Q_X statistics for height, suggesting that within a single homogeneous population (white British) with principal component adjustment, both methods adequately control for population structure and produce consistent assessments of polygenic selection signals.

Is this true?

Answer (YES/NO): YES